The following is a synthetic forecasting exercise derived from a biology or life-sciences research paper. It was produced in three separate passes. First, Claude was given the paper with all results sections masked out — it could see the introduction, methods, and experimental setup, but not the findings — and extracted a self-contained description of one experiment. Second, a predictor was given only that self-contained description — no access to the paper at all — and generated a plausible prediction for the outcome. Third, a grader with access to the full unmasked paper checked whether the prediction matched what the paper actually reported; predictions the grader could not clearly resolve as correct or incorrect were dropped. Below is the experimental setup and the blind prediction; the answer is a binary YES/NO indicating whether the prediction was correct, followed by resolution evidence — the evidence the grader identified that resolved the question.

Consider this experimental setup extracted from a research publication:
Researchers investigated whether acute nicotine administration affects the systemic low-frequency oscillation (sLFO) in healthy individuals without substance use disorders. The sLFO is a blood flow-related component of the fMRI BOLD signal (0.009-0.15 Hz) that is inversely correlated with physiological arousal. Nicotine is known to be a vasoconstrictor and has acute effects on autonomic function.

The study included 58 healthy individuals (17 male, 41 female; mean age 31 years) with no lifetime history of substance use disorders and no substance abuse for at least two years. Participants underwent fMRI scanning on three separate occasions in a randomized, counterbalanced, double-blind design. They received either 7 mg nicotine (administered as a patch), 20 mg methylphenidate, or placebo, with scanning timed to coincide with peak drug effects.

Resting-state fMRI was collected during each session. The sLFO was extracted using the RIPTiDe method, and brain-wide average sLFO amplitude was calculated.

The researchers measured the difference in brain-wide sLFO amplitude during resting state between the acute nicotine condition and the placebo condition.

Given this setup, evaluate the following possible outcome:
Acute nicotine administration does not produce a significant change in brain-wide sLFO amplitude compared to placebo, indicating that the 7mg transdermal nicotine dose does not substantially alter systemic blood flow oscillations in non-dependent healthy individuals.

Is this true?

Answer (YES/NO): YES